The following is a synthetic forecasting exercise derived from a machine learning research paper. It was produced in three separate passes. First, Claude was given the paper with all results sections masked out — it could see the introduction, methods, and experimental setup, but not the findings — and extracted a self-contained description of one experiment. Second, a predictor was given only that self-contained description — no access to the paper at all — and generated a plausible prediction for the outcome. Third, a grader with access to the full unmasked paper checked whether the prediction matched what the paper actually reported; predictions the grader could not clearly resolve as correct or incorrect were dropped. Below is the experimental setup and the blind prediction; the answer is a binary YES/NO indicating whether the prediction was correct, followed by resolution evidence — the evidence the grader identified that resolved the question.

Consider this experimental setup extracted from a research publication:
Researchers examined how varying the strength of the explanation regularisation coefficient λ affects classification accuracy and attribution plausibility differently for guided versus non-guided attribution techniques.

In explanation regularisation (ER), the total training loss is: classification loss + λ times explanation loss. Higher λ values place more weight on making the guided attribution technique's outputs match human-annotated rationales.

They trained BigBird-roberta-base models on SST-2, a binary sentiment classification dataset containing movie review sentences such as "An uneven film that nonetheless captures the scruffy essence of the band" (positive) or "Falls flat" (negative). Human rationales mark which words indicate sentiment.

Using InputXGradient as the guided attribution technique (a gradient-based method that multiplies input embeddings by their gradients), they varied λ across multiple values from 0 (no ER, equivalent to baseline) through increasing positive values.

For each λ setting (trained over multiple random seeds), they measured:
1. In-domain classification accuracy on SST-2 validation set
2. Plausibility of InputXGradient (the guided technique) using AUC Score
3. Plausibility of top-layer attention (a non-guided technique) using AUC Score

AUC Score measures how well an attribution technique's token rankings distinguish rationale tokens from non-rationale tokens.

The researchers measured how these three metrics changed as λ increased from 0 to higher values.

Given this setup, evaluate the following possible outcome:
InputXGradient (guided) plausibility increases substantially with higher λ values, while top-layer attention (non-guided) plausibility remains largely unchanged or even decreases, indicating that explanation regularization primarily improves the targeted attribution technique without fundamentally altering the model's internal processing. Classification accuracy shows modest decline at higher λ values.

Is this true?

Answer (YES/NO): NO